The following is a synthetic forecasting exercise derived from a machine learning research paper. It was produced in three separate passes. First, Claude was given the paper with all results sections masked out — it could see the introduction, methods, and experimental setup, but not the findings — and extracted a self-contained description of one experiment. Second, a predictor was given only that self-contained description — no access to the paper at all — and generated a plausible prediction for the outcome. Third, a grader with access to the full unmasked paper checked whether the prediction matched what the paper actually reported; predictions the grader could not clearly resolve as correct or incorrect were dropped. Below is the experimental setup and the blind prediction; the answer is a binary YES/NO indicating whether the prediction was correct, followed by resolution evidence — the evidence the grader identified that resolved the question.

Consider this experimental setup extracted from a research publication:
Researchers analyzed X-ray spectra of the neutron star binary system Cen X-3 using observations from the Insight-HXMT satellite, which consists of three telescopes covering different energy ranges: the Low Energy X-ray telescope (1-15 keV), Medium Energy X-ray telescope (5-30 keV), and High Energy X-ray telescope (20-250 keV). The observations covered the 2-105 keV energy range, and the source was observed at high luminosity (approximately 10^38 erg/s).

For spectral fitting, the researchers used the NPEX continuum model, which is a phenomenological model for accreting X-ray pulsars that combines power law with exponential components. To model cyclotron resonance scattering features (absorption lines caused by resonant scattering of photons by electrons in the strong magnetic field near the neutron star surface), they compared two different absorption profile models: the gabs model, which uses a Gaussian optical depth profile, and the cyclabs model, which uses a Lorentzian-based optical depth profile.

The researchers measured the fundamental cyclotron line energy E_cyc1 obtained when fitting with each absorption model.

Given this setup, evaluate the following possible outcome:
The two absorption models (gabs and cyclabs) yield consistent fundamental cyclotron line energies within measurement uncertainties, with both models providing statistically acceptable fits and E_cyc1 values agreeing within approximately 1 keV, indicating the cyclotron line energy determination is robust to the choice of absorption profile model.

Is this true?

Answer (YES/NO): NO